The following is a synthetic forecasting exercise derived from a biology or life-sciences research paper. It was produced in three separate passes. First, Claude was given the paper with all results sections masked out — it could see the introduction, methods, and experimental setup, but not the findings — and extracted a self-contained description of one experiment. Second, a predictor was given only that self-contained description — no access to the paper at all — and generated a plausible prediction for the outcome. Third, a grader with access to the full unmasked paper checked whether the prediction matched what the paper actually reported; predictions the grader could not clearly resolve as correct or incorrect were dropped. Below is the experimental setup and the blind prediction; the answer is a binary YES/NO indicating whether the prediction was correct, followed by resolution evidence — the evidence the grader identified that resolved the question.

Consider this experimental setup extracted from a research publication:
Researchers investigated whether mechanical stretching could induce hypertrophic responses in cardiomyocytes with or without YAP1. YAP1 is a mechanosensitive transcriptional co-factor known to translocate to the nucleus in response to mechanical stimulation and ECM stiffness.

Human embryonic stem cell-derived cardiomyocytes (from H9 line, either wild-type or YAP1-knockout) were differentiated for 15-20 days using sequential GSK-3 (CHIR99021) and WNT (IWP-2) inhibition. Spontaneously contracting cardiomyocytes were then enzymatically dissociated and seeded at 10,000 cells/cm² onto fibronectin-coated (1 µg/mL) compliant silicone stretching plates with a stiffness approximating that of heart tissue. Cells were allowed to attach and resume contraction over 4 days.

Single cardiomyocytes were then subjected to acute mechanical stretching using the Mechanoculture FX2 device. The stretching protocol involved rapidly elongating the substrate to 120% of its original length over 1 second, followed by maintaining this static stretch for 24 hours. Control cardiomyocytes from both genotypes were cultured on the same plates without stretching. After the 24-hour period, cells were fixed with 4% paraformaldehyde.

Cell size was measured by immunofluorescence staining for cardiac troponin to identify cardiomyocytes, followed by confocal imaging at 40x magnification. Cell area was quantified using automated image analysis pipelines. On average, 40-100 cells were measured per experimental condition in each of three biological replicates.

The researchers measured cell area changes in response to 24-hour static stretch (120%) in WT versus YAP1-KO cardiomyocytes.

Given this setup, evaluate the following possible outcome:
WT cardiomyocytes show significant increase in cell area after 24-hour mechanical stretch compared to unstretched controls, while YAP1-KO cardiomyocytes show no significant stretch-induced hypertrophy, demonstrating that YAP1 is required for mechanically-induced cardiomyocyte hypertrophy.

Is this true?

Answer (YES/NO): YES